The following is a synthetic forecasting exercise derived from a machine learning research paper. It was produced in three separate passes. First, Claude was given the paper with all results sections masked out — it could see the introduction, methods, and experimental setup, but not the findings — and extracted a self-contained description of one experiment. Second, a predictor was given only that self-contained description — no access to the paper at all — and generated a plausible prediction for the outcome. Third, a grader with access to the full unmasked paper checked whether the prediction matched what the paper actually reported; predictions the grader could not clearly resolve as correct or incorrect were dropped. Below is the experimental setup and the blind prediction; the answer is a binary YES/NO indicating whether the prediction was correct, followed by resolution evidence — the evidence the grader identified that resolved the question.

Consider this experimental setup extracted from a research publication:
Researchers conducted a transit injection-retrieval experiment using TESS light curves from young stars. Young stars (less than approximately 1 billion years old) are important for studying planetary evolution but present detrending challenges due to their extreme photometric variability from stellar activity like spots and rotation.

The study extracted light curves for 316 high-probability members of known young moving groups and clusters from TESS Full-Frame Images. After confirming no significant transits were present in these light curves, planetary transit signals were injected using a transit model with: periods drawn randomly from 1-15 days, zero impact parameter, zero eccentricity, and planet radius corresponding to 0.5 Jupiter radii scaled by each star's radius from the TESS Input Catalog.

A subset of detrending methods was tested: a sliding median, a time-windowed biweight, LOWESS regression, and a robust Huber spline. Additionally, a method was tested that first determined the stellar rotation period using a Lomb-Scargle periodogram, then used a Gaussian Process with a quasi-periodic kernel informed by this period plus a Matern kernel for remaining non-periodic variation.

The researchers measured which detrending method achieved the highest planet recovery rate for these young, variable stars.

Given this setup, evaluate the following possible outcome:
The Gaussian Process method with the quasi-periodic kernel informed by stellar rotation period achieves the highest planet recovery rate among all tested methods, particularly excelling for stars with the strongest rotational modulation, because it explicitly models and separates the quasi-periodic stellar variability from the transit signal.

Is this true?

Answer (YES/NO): NO